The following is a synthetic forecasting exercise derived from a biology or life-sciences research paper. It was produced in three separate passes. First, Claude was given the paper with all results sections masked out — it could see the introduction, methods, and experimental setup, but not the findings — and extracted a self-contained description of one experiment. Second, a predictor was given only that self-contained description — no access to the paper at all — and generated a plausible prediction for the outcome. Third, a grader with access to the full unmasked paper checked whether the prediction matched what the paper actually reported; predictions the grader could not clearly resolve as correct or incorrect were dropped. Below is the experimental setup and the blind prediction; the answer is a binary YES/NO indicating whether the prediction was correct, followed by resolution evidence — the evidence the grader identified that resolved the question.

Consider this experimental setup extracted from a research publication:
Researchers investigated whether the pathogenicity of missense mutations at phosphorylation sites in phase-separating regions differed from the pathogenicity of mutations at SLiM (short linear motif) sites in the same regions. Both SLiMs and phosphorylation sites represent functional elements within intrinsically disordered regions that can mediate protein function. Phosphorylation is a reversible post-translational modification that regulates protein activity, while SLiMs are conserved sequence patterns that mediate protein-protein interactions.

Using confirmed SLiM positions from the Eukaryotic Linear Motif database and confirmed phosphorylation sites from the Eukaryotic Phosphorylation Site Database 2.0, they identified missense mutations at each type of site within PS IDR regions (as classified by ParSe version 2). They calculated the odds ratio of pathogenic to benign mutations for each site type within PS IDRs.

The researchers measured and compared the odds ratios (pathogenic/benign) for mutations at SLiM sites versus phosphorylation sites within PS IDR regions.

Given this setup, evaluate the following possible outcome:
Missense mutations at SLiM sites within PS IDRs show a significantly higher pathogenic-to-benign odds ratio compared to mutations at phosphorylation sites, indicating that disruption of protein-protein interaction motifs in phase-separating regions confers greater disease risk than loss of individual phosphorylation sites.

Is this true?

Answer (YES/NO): YES